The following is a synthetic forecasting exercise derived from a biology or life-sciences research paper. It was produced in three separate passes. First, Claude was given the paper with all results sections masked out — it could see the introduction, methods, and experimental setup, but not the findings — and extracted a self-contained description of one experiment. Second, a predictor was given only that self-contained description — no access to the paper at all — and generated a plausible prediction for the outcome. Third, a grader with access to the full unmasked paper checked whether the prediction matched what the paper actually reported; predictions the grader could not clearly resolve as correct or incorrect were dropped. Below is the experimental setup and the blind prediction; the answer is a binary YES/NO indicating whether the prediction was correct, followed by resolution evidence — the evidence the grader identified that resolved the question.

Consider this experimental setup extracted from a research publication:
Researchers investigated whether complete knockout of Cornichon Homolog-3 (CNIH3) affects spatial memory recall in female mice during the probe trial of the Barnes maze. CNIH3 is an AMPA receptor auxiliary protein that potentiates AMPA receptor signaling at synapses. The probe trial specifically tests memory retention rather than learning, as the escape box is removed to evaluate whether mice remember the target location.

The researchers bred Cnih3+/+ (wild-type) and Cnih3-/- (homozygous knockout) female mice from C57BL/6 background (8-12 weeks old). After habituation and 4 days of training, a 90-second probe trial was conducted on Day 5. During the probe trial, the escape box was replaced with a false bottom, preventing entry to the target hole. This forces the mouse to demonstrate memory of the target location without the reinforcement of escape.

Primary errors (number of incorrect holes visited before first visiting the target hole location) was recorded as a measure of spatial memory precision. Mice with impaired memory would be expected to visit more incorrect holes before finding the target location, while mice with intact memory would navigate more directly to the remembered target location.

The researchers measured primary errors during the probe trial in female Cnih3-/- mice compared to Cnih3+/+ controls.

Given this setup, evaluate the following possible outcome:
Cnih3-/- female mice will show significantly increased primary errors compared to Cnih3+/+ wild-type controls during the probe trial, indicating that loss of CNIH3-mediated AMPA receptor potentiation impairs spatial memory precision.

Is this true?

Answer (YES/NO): YES